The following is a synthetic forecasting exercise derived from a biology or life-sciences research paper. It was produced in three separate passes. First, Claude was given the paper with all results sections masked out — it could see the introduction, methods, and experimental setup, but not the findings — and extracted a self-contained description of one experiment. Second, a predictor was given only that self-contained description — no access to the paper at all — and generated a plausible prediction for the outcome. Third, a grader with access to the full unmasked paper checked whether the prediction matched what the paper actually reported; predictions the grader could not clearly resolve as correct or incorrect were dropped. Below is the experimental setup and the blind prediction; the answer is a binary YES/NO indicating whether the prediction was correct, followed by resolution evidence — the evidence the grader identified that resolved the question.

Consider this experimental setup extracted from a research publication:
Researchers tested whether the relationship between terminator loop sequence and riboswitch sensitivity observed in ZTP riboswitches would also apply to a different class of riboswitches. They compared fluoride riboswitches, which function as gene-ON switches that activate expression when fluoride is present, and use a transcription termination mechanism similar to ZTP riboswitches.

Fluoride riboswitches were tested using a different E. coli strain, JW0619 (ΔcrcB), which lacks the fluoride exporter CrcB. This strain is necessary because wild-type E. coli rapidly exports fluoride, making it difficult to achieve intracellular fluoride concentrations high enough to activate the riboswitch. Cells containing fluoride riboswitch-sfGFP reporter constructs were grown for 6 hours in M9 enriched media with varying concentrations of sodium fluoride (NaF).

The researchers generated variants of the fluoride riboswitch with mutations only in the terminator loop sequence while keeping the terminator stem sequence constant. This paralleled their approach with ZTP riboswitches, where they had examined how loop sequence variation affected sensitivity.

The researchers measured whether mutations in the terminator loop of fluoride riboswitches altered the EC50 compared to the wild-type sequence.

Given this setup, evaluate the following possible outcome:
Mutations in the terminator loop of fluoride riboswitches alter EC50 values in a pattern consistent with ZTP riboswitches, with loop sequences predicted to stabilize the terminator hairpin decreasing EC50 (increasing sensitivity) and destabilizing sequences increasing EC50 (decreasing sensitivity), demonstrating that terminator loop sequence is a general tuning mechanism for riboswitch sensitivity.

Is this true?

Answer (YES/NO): NO